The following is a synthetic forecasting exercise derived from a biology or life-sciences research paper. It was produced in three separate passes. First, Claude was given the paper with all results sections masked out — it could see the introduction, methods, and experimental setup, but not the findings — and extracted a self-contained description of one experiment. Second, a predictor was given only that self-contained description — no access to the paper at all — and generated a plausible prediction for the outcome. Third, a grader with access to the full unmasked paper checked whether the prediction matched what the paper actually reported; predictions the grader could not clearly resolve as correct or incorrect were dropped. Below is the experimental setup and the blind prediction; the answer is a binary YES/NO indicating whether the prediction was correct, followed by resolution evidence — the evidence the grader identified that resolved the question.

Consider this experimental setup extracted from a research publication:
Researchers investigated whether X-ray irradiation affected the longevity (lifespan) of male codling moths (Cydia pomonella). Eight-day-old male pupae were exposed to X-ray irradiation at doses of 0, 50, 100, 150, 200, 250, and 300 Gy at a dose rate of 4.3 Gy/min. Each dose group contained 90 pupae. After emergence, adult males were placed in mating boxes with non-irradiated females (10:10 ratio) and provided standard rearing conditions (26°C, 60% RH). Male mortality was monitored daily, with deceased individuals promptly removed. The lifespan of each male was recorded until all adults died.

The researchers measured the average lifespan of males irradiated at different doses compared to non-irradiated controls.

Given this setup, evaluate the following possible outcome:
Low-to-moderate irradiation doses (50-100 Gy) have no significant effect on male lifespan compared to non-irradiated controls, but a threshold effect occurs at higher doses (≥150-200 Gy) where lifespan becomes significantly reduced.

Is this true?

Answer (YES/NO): NO